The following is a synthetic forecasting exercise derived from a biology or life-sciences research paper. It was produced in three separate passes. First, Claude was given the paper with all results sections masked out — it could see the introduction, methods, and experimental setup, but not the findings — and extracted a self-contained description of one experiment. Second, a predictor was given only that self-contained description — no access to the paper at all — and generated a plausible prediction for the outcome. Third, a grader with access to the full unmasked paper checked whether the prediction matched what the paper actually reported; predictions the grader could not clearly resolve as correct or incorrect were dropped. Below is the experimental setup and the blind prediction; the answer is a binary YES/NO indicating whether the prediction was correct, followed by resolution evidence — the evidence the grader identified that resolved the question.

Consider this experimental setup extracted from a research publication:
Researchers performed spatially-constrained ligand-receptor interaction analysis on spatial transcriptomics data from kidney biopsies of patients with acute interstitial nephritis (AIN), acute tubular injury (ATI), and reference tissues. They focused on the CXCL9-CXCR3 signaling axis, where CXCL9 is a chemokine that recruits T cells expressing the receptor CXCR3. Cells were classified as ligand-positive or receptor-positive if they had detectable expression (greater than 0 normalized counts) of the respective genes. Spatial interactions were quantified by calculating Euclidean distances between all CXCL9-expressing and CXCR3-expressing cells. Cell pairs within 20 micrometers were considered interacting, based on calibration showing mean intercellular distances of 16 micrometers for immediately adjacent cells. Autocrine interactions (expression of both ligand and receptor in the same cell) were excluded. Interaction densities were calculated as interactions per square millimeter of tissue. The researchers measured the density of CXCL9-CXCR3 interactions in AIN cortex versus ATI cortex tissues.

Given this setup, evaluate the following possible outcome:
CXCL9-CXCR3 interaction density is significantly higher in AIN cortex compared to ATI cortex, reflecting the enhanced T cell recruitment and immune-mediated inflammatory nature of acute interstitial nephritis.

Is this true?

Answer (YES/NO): YES